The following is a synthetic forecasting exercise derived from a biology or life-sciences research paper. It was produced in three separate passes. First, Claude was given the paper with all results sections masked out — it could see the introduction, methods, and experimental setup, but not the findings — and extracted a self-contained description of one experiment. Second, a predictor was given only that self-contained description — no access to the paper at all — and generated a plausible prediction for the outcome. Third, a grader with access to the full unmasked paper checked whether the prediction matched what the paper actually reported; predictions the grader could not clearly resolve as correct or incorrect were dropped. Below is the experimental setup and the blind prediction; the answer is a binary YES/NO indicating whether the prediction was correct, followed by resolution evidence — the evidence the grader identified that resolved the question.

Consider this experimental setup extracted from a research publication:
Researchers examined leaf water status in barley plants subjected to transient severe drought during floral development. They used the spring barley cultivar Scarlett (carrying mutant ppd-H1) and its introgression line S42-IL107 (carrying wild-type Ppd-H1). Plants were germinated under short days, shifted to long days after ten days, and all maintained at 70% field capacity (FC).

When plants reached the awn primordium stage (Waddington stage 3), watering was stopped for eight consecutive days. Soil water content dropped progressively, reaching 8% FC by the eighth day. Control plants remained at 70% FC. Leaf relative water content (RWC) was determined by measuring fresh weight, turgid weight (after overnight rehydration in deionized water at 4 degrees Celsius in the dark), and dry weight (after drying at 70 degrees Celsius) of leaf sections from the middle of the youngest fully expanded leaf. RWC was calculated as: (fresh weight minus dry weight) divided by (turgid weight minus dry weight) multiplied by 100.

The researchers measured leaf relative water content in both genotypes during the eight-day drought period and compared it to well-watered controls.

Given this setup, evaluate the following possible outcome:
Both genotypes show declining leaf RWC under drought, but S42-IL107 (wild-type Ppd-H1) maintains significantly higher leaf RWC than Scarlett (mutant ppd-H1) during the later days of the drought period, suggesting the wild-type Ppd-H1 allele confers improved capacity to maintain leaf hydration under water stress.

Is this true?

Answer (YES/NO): NO